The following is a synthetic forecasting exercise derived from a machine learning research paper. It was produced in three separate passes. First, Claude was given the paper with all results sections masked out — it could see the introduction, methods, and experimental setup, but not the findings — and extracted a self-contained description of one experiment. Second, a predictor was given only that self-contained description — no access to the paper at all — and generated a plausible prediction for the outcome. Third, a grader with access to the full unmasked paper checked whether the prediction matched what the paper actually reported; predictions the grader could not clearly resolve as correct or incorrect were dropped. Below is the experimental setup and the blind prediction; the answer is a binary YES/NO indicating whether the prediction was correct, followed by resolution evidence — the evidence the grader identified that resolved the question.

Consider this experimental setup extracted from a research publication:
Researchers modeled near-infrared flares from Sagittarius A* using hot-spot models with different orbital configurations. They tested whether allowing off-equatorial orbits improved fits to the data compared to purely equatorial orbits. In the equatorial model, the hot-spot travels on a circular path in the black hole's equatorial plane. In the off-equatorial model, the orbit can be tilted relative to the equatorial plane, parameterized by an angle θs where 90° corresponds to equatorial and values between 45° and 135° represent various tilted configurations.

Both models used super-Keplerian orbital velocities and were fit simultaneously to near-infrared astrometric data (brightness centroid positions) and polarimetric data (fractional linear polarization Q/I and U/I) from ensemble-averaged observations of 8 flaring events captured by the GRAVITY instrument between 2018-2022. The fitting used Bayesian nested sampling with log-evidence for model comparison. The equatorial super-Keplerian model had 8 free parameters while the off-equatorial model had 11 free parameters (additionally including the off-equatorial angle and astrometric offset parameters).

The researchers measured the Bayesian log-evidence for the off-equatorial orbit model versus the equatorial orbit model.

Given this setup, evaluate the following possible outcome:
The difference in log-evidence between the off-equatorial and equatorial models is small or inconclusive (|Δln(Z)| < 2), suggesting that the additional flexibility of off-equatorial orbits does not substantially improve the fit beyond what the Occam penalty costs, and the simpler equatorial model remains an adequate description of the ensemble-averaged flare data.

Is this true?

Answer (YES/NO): NO